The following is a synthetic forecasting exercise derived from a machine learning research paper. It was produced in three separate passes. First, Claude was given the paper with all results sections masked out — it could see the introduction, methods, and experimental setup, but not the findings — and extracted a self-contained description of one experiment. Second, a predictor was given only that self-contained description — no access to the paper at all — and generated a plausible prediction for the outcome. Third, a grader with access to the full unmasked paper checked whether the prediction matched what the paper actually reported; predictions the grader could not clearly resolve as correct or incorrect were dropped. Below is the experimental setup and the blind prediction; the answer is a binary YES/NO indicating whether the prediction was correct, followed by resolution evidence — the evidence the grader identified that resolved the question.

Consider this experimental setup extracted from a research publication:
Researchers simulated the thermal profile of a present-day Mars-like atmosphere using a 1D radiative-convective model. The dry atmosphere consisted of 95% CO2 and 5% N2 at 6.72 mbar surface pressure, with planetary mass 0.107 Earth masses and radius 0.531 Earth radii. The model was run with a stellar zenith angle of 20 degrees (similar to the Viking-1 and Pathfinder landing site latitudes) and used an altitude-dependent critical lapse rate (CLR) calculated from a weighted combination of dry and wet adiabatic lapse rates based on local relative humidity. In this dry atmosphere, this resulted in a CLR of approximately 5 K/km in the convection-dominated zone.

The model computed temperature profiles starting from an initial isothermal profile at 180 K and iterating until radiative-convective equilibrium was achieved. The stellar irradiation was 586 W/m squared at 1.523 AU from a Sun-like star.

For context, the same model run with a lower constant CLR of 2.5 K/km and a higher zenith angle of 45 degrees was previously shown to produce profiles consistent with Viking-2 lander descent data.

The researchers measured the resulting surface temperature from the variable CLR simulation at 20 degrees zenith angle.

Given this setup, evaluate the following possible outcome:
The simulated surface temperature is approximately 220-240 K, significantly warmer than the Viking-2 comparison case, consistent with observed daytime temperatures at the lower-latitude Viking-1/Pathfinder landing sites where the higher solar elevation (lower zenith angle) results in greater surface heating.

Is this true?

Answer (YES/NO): NO